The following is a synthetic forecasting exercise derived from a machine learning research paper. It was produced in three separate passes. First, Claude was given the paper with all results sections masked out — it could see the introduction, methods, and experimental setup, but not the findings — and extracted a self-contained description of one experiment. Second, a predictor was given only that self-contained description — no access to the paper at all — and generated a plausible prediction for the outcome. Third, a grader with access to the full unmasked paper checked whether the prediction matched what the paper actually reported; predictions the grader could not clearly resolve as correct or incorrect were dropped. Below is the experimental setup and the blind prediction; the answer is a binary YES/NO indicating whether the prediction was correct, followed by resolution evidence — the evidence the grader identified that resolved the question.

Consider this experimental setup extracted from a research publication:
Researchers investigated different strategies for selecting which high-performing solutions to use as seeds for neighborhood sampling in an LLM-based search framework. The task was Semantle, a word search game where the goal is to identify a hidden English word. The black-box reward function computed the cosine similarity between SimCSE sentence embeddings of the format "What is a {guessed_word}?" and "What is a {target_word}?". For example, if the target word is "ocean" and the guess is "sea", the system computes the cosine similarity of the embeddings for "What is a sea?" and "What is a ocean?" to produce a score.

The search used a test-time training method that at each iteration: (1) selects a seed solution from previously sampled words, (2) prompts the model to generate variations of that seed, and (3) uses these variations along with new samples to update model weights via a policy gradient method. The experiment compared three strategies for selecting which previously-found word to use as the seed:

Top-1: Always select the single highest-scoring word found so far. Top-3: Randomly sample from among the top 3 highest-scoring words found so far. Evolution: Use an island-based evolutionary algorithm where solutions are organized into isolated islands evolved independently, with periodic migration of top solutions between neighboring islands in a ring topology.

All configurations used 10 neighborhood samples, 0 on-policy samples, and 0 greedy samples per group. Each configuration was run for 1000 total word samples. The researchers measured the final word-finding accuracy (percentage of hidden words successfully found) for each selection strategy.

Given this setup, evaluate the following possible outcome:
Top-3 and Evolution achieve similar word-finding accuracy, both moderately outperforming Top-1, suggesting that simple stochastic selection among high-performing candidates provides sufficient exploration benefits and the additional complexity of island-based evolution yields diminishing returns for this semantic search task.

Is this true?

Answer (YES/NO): NO